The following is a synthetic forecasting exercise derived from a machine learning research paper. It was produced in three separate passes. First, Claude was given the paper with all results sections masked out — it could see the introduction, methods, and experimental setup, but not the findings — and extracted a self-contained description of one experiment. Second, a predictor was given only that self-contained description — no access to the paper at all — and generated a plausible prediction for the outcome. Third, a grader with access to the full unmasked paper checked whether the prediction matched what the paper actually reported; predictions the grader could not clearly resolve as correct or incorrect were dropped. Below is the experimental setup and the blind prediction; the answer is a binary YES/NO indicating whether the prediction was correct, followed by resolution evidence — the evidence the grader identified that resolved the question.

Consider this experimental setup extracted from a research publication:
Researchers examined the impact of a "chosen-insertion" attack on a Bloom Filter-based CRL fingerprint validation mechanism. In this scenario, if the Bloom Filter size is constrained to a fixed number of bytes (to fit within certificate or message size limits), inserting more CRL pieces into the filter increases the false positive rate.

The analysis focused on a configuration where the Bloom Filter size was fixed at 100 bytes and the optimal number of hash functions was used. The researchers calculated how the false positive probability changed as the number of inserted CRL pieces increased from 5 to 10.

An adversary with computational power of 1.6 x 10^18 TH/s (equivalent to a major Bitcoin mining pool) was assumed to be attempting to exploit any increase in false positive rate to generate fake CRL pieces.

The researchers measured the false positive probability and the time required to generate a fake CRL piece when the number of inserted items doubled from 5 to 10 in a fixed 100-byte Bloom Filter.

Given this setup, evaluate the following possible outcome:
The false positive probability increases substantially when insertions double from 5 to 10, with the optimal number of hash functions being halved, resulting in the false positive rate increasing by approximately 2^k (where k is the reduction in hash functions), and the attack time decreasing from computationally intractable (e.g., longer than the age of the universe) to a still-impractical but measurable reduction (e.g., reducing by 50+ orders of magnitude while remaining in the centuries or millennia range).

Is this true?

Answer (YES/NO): NO